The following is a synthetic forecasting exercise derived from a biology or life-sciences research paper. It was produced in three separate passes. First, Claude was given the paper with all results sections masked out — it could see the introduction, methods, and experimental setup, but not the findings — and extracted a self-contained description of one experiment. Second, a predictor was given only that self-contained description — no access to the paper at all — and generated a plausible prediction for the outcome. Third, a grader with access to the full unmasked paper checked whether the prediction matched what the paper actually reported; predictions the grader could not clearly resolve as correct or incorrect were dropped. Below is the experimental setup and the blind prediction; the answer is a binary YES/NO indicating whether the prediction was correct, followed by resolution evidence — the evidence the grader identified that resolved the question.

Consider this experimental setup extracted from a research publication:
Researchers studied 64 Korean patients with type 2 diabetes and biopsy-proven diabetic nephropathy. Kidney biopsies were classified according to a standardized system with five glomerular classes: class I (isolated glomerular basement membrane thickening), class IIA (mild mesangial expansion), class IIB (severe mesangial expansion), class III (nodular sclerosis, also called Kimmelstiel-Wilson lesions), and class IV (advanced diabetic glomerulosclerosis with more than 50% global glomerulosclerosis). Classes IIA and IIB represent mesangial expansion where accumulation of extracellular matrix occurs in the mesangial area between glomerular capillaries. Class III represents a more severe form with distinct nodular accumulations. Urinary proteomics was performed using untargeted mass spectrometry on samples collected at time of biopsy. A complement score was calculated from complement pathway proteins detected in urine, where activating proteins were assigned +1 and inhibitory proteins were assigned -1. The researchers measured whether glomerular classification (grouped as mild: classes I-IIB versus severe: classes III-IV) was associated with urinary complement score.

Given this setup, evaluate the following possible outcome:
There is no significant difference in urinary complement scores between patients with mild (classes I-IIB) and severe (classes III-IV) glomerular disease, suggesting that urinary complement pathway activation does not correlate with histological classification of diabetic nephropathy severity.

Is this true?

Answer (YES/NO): NO